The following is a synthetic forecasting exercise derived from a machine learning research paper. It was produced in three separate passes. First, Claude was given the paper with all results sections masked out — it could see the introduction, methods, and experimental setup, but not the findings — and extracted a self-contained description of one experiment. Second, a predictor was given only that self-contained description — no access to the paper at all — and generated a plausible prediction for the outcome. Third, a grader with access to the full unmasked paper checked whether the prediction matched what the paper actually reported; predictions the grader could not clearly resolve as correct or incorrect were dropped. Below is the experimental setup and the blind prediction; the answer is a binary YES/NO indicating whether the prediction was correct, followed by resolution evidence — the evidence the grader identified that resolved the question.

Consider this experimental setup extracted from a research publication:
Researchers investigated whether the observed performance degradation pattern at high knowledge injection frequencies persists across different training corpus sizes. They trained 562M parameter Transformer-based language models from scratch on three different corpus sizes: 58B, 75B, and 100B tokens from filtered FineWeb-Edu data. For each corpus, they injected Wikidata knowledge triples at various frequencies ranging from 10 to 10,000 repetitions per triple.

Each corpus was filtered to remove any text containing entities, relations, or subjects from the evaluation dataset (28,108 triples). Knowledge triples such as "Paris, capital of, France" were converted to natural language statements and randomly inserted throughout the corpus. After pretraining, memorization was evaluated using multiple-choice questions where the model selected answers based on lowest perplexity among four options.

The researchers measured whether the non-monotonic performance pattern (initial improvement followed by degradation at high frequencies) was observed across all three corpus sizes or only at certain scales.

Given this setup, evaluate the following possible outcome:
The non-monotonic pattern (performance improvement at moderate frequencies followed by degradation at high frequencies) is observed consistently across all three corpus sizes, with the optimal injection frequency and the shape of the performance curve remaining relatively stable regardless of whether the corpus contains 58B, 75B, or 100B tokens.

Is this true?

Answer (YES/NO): NO